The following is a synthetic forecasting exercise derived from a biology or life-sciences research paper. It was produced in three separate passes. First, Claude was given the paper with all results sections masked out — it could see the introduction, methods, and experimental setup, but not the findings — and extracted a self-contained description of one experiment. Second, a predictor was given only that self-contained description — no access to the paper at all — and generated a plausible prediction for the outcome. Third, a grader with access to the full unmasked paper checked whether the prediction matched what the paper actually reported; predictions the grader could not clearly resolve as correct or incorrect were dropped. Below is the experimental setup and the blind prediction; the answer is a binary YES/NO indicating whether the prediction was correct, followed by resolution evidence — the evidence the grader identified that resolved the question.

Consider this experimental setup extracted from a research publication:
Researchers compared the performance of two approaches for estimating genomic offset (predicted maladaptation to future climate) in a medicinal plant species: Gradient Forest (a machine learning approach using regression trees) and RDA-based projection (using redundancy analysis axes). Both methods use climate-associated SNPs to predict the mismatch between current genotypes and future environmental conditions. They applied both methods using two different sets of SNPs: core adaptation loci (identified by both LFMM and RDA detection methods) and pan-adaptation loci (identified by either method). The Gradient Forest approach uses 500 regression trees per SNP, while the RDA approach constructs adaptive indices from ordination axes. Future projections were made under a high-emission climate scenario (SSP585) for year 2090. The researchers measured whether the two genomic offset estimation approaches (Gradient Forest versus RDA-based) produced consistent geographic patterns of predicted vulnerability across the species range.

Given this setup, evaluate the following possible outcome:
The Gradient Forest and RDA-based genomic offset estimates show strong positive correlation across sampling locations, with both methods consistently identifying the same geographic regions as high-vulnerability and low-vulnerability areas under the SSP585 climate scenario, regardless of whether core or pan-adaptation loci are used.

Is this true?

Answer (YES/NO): NO